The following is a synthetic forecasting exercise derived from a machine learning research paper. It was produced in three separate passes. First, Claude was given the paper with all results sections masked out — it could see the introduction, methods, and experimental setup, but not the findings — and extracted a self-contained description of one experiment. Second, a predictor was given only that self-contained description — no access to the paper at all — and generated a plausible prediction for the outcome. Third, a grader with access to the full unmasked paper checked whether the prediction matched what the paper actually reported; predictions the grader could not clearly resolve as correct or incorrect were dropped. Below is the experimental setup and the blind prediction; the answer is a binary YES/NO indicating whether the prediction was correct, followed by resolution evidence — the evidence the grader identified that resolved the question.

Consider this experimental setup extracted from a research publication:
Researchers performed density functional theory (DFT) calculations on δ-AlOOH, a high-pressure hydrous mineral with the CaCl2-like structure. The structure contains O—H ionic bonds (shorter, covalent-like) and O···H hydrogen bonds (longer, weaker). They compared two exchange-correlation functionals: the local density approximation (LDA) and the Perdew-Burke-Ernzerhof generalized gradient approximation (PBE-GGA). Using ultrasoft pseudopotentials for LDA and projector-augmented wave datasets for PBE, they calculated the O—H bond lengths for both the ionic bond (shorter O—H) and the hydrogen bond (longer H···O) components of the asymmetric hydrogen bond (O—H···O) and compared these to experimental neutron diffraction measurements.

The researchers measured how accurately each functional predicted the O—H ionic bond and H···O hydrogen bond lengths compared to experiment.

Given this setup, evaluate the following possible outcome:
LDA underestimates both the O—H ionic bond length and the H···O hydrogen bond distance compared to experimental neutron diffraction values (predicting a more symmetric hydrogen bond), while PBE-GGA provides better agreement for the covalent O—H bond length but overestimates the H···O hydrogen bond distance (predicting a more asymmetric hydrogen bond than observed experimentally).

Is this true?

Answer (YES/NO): NO